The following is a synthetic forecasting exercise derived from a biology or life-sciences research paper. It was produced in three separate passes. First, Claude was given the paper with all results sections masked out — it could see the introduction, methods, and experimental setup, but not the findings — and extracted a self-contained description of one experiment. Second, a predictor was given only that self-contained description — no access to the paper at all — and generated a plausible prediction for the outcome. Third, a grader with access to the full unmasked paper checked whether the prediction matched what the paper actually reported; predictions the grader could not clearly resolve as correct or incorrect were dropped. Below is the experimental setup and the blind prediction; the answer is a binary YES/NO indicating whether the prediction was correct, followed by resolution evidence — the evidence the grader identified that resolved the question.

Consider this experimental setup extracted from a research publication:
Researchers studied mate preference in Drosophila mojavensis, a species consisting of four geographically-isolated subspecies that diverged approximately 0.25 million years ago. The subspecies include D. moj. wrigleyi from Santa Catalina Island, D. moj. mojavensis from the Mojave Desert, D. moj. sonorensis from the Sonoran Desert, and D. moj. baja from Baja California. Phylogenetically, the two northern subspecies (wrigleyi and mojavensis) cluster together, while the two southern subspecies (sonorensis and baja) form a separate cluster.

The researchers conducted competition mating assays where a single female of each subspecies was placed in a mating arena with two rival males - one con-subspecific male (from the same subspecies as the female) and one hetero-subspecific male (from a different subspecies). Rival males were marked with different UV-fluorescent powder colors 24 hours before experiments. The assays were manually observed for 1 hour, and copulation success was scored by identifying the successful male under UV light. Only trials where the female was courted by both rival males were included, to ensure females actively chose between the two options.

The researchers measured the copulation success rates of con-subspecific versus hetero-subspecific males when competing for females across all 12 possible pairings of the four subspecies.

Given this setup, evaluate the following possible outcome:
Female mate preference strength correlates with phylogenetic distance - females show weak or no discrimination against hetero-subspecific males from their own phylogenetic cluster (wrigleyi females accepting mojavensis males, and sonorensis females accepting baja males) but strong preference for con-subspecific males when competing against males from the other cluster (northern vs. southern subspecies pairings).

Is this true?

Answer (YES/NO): NO